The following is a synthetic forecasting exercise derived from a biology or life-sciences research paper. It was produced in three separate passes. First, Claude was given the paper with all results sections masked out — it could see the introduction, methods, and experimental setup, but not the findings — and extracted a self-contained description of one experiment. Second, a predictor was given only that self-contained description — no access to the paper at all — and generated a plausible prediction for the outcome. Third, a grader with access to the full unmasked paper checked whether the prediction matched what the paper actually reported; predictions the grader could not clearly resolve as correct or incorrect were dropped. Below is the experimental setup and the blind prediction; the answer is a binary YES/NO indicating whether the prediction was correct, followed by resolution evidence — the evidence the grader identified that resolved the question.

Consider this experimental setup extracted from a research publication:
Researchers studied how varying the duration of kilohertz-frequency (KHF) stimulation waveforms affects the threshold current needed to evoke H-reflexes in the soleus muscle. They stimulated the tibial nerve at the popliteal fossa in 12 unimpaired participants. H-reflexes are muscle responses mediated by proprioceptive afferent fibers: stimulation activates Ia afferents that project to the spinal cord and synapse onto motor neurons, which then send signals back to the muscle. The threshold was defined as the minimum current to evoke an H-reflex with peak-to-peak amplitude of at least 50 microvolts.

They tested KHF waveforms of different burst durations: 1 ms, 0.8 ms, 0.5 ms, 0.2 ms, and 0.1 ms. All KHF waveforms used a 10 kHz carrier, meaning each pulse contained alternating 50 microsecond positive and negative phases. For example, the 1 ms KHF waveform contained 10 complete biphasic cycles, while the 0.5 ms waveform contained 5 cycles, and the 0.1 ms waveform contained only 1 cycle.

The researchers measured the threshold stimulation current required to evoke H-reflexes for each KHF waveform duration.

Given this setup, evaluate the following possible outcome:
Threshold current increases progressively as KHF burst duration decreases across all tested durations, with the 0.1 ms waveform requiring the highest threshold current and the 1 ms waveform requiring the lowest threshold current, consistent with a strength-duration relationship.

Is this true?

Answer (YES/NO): YES